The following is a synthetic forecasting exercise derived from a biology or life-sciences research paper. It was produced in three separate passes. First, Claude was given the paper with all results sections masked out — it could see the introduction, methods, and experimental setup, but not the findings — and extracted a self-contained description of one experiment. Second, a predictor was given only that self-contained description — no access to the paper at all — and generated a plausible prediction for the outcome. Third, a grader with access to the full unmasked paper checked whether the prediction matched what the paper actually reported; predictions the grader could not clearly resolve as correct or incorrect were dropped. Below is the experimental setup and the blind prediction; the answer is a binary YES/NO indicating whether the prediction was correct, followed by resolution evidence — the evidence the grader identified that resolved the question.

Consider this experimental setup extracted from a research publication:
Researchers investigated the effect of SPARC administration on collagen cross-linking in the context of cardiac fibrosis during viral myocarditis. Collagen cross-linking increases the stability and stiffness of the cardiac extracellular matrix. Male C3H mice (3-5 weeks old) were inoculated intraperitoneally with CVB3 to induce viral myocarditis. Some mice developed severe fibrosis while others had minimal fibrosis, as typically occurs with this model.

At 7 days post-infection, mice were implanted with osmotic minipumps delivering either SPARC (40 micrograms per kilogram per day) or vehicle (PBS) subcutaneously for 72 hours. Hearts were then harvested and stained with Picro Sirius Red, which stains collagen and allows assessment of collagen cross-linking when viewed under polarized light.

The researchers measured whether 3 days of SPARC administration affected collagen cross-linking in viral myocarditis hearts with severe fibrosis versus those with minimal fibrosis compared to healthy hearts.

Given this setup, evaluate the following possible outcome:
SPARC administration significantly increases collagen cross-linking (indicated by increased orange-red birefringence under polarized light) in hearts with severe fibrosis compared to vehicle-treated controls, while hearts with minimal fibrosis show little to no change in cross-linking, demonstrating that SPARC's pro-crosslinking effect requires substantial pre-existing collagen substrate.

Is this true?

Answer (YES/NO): YES